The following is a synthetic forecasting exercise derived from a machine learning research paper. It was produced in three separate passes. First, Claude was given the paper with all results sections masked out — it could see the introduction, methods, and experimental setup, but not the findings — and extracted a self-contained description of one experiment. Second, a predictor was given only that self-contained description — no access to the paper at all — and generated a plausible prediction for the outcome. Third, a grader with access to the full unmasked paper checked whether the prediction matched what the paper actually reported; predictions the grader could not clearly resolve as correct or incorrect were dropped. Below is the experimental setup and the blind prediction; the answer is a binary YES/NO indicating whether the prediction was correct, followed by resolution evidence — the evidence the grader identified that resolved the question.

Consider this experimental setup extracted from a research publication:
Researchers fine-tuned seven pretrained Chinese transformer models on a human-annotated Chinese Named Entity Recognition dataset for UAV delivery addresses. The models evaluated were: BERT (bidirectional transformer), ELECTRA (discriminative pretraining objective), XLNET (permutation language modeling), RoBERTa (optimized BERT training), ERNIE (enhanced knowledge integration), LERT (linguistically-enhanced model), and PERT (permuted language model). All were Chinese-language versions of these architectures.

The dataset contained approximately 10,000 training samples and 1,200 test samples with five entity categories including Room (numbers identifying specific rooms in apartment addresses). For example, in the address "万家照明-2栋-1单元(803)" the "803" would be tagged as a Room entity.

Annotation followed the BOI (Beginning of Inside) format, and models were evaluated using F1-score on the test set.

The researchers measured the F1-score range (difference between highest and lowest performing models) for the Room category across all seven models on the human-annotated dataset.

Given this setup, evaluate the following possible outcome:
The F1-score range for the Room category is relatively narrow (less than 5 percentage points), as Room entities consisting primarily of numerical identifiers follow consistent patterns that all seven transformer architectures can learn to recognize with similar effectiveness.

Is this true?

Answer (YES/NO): YES